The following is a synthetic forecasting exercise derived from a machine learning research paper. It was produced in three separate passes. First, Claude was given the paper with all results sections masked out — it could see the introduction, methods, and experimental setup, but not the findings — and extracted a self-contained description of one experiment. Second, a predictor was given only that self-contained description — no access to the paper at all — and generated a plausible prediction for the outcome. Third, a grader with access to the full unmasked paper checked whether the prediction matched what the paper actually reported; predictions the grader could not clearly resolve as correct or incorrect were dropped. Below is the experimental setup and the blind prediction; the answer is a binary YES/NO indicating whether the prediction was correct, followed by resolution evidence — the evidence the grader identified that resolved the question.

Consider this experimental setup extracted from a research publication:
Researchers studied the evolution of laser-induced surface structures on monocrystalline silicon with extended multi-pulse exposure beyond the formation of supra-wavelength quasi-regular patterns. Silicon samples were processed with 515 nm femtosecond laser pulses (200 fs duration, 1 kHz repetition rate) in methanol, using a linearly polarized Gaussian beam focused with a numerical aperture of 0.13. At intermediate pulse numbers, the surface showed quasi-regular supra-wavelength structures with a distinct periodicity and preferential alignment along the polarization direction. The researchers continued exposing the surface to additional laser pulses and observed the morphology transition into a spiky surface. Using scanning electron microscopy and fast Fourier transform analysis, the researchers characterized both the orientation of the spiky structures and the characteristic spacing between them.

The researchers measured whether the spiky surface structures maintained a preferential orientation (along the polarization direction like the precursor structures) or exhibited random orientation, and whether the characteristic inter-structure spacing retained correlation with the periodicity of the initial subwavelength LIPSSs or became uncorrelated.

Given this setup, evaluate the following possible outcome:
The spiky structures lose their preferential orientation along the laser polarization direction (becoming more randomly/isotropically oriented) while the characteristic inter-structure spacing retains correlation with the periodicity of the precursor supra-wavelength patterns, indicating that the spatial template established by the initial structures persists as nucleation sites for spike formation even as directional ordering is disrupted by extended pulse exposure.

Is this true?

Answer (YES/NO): NO